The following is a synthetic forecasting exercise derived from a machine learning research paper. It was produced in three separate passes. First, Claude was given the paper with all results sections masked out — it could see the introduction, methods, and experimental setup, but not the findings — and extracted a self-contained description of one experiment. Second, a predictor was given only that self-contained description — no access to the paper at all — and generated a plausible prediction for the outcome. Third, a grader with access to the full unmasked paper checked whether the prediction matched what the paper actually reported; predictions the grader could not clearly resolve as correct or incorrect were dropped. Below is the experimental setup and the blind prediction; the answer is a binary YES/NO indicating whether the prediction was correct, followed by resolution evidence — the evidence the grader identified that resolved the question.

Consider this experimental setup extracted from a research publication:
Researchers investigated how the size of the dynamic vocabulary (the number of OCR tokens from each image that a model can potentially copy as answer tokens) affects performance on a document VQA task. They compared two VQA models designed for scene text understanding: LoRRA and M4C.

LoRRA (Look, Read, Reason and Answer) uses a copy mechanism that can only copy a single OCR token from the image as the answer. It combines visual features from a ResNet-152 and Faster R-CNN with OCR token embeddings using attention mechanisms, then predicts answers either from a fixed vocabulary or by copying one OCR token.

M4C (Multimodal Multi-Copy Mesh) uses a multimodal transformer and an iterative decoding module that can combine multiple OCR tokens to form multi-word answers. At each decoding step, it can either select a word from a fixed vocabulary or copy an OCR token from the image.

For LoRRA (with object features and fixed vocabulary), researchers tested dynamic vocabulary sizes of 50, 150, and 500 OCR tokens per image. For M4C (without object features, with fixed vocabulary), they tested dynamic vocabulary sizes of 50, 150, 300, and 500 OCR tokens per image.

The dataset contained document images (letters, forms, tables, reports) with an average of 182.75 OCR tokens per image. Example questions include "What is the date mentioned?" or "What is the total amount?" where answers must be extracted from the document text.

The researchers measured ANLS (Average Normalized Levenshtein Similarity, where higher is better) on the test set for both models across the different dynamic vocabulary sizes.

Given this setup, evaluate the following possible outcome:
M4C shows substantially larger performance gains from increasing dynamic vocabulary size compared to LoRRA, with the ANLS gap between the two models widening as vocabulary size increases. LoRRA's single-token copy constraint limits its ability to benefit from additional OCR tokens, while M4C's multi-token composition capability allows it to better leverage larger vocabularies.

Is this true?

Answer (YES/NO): YES